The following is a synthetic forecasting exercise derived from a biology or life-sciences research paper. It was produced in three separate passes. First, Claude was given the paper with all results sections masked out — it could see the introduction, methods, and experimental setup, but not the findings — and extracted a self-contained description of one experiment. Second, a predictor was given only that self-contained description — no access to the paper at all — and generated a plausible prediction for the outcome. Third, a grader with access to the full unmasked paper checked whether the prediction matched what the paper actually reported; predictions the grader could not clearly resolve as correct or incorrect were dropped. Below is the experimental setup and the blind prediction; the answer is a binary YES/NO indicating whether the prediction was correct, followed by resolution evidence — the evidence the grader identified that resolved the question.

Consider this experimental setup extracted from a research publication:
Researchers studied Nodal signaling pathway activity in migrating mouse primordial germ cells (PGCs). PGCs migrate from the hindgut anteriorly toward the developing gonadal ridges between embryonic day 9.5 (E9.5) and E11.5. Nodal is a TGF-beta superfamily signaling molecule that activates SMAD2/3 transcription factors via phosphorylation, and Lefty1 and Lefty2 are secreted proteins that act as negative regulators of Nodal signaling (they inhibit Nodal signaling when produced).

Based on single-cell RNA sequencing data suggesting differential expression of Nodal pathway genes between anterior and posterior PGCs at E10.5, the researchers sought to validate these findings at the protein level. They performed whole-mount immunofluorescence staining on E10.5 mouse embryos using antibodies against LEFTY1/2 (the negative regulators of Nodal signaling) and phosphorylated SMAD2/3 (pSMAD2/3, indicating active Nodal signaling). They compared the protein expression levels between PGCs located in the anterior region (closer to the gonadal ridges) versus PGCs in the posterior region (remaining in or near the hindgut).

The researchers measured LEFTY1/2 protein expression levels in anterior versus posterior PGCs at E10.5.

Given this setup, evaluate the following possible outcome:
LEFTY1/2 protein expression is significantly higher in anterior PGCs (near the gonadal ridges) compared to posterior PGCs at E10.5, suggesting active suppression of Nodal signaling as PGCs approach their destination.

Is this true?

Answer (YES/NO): NO